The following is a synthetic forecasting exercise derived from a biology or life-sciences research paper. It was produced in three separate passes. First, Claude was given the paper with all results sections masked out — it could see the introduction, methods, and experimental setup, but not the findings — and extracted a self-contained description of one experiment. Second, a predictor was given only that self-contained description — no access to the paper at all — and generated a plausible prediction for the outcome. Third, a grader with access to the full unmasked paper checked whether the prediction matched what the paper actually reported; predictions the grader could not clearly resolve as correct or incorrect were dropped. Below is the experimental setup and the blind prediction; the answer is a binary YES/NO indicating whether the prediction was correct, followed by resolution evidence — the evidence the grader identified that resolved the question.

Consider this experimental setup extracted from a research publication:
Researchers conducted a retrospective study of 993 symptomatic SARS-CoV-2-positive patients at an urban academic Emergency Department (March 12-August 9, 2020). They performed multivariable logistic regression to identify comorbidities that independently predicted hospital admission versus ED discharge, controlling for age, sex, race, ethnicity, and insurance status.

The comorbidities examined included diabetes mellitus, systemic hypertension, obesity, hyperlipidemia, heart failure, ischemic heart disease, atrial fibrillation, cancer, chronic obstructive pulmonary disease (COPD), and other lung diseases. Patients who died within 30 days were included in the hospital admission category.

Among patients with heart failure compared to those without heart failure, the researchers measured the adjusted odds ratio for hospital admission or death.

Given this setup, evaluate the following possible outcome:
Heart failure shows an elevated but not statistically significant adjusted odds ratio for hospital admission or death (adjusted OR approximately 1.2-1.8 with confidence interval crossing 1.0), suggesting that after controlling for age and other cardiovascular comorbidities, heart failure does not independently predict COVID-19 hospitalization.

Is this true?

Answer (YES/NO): NO